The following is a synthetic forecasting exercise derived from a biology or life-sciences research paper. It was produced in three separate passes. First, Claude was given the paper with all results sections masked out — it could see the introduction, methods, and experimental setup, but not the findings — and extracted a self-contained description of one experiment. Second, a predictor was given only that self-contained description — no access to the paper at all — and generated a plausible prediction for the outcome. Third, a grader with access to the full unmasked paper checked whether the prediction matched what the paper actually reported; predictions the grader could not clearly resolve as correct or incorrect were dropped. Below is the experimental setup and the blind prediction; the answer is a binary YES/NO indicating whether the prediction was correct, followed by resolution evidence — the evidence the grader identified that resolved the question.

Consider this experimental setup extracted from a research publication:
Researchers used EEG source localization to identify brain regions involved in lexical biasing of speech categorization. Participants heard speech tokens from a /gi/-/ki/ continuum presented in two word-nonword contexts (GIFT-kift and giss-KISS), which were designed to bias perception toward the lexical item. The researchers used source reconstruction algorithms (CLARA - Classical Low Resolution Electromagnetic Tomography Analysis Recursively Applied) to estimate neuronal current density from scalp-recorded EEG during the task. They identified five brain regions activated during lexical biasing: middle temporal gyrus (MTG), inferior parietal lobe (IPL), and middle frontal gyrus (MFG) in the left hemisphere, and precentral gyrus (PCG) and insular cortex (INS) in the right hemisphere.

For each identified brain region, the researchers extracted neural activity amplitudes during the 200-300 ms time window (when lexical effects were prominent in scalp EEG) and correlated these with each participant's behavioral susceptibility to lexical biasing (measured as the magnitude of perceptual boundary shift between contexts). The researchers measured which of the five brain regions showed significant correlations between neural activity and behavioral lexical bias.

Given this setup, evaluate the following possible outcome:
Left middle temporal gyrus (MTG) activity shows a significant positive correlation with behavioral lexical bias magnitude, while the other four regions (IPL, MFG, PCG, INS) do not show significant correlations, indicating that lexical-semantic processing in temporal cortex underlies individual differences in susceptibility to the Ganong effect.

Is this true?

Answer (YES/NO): NO